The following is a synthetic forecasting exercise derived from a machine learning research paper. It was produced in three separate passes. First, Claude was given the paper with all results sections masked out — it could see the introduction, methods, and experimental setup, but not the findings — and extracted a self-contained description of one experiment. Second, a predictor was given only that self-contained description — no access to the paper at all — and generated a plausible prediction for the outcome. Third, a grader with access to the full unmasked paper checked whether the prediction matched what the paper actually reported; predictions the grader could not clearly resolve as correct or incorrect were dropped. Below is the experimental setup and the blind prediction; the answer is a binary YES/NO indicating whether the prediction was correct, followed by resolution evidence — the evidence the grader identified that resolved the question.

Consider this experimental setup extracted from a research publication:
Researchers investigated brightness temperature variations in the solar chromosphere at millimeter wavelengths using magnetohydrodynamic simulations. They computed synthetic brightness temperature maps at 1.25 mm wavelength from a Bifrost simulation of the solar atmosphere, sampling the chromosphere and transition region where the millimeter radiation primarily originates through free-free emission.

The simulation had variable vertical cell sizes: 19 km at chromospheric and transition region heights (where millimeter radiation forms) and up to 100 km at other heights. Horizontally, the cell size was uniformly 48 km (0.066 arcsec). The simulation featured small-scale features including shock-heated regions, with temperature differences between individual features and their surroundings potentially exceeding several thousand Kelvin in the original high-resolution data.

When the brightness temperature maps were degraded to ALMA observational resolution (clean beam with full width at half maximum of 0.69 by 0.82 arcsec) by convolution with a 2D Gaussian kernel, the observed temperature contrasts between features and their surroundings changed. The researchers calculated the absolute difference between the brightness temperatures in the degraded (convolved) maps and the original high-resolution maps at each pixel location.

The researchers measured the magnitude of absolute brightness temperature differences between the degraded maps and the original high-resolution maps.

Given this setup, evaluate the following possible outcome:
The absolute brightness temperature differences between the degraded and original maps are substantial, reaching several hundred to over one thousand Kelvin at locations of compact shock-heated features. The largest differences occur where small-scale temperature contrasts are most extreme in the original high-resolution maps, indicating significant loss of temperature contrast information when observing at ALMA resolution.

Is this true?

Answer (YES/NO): YES